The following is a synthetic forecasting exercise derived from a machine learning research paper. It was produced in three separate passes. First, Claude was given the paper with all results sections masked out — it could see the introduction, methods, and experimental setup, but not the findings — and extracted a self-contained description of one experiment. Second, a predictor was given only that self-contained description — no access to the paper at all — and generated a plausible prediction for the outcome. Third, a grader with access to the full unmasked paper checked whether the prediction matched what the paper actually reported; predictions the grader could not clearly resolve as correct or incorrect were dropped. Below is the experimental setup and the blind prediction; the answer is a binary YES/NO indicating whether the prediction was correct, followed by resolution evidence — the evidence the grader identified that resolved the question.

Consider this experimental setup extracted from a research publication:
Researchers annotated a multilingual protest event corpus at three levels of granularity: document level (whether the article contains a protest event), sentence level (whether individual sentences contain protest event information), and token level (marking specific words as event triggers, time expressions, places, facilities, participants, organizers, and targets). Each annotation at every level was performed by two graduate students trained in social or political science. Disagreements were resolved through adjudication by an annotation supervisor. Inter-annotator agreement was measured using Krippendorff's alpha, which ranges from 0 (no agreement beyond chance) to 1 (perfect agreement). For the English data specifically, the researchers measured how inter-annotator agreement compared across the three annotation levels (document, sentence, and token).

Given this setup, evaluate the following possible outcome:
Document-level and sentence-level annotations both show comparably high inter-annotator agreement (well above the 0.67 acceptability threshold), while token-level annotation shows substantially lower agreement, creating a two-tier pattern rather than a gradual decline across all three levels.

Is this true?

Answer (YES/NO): NO